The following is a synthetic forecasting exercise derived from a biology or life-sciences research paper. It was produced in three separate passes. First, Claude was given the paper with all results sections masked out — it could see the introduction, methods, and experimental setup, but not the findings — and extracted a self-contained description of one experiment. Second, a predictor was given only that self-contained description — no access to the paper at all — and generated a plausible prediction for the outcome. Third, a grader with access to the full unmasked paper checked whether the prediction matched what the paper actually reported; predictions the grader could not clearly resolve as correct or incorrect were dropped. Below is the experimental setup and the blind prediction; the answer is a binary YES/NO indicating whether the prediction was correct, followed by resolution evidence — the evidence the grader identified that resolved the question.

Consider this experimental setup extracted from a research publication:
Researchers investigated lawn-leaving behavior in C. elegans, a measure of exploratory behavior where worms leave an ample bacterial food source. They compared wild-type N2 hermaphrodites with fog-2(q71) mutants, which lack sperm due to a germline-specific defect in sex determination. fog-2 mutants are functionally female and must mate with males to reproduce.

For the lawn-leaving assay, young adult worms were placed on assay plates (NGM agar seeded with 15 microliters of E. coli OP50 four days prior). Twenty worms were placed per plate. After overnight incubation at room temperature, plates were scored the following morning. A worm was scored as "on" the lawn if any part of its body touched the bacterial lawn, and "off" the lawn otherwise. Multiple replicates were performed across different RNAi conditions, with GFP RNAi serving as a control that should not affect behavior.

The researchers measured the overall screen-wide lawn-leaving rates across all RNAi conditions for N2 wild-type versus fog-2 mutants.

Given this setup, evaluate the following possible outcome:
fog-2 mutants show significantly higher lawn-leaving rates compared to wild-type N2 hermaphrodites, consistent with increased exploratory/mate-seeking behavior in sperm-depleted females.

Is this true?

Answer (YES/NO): YES